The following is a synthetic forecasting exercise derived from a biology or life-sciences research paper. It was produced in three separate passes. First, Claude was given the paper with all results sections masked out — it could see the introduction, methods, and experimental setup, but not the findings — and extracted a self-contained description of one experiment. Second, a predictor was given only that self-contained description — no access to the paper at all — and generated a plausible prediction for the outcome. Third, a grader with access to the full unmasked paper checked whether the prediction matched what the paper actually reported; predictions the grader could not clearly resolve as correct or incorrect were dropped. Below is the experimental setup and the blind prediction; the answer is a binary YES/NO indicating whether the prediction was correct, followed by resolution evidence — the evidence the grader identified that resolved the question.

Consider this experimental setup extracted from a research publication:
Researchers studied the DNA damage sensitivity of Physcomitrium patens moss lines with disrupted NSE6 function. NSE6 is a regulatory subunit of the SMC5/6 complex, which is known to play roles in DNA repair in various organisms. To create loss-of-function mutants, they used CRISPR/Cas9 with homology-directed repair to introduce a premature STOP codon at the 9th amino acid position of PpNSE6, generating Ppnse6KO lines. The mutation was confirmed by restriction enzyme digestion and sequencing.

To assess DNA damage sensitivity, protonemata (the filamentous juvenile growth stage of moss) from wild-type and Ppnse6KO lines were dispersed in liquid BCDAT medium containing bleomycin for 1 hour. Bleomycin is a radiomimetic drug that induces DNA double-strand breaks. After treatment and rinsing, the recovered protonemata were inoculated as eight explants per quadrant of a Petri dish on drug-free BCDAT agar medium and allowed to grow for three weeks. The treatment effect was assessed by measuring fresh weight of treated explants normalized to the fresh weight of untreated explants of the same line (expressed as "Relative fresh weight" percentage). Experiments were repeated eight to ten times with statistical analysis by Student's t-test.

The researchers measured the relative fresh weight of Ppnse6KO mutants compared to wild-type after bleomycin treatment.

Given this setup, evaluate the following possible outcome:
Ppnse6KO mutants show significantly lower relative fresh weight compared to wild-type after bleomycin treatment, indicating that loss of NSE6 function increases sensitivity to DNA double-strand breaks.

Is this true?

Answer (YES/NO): YES